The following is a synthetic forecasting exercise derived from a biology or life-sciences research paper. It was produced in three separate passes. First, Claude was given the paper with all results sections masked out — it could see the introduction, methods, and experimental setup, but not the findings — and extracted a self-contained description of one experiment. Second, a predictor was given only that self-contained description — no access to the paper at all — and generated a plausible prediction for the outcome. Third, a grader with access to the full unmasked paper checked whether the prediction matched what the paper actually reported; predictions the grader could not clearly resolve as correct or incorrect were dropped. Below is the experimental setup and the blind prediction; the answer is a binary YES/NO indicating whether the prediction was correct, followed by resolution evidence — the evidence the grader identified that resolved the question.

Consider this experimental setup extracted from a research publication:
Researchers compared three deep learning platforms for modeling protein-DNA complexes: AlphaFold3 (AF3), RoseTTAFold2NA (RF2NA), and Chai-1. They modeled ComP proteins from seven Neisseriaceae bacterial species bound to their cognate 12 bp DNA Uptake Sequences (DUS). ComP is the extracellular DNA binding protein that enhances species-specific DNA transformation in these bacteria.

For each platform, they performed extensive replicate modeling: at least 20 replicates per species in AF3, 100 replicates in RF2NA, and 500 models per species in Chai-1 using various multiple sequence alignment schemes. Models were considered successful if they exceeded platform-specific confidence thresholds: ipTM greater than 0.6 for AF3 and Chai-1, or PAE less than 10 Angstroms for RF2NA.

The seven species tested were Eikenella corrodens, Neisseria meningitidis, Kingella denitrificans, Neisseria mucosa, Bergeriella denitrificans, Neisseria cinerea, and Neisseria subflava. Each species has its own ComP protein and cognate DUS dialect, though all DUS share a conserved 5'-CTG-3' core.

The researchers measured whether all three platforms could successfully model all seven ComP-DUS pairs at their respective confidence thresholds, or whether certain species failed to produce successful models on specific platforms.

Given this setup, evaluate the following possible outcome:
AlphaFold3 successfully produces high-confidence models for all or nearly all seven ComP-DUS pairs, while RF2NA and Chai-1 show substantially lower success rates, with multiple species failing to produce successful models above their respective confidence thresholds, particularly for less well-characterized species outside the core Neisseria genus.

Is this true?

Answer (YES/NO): NO